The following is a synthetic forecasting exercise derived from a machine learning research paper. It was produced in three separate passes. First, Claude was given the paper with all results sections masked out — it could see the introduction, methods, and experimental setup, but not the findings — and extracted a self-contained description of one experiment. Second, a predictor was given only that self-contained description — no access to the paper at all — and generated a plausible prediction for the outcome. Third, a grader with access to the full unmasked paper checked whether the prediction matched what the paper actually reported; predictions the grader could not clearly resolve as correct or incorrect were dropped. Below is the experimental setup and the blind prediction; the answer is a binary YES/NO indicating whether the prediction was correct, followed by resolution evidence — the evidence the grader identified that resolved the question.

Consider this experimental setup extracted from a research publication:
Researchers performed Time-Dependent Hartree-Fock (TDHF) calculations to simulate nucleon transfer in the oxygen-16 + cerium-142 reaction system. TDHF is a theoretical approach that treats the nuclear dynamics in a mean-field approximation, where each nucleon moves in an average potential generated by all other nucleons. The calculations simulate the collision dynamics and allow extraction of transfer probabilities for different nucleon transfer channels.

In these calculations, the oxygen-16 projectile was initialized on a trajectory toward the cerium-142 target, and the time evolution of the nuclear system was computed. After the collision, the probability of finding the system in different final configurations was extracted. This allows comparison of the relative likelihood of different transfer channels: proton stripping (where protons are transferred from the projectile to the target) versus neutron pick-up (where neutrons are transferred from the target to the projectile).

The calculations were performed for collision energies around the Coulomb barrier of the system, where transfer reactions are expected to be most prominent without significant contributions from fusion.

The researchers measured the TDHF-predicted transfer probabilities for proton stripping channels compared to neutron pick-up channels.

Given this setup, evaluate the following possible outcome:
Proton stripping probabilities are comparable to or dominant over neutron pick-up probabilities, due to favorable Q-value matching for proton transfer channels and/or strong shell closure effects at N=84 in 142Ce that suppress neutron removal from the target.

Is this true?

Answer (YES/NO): YES